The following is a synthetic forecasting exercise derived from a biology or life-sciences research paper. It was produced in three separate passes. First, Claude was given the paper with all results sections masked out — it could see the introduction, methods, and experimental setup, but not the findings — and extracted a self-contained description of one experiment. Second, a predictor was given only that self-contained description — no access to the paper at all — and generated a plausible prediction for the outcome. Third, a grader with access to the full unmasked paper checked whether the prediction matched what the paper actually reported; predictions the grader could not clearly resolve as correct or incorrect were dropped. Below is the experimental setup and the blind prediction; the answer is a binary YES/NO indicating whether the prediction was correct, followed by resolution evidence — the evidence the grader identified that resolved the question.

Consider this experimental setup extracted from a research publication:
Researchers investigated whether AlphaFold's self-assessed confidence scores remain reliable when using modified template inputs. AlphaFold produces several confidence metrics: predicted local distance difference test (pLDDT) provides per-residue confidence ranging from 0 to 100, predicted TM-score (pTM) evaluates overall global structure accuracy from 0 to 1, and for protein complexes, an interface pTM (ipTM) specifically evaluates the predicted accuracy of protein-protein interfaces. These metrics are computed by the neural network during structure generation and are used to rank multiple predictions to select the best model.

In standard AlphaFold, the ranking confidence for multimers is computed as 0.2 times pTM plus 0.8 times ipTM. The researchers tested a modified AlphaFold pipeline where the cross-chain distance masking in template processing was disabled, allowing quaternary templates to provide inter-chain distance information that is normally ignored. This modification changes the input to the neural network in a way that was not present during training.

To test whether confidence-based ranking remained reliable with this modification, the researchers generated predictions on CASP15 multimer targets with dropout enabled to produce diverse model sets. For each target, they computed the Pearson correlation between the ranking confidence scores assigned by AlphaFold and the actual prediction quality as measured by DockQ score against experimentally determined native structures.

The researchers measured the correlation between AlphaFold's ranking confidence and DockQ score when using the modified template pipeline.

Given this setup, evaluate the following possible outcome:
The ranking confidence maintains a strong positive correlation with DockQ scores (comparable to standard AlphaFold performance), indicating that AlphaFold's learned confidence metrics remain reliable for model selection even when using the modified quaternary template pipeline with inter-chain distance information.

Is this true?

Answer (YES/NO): YES